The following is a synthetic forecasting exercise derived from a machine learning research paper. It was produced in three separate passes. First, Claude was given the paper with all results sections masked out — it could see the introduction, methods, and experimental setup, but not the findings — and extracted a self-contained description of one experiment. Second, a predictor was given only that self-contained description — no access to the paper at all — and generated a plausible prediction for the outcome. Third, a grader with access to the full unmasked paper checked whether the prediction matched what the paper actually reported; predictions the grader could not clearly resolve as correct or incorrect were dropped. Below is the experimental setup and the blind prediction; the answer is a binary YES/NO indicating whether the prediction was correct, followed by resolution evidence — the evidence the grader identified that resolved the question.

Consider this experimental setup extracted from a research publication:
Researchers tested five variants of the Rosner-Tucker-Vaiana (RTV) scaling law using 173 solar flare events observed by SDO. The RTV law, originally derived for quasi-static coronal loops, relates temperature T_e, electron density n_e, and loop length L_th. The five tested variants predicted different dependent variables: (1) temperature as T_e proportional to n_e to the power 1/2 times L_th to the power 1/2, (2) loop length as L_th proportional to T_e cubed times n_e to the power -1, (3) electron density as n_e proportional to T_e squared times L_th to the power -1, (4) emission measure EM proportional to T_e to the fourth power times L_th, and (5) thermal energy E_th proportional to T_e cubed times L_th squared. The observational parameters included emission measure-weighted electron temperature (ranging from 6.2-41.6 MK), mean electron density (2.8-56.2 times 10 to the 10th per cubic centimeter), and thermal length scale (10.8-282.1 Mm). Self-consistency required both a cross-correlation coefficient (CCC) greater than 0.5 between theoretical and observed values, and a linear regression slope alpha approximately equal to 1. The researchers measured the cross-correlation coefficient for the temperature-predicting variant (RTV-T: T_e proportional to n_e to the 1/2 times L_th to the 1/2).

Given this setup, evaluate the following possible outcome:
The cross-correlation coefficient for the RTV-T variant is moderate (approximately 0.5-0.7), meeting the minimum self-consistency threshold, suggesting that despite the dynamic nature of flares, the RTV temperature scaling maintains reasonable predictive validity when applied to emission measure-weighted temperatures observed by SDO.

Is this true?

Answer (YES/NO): NO